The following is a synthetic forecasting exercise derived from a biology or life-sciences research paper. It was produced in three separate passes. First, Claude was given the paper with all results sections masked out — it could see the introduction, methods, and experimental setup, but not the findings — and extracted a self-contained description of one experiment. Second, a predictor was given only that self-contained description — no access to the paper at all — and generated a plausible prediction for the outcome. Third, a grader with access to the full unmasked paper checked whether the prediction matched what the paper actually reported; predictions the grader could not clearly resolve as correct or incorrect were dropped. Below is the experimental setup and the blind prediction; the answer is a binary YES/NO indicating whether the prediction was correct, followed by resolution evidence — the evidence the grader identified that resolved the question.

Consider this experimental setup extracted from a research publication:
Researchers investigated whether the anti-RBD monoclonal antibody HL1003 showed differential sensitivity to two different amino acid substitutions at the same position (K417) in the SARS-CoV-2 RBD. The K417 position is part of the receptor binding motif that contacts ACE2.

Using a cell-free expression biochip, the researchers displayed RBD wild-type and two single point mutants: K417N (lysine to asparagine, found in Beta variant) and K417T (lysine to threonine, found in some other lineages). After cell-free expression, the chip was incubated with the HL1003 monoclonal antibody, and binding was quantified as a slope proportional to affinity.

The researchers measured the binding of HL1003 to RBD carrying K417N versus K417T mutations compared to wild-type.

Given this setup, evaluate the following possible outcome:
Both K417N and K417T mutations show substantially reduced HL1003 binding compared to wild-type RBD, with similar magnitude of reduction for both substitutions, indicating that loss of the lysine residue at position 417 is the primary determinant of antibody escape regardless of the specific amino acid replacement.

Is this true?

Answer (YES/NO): NO